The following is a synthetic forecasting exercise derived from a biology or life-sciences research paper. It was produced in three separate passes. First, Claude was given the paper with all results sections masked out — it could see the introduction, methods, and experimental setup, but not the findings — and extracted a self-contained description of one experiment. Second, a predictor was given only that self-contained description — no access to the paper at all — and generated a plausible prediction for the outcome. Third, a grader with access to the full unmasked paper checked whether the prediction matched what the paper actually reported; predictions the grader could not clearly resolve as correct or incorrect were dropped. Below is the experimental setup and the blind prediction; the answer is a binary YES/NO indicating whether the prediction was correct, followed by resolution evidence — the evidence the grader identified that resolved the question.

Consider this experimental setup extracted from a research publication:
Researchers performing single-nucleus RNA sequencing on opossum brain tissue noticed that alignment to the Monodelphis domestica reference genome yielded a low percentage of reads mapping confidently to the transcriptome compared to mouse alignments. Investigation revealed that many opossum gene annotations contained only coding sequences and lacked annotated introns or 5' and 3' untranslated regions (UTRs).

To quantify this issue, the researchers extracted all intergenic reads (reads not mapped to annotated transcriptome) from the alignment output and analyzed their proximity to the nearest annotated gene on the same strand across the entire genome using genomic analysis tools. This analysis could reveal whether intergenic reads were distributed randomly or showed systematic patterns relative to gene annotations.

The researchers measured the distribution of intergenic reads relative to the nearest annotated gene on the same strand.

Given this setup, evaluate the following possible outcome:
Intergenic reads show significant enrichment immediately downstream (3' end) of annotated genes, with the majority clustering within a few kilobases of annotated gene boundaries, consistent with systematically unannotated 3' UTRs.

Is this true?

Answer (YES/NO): NO